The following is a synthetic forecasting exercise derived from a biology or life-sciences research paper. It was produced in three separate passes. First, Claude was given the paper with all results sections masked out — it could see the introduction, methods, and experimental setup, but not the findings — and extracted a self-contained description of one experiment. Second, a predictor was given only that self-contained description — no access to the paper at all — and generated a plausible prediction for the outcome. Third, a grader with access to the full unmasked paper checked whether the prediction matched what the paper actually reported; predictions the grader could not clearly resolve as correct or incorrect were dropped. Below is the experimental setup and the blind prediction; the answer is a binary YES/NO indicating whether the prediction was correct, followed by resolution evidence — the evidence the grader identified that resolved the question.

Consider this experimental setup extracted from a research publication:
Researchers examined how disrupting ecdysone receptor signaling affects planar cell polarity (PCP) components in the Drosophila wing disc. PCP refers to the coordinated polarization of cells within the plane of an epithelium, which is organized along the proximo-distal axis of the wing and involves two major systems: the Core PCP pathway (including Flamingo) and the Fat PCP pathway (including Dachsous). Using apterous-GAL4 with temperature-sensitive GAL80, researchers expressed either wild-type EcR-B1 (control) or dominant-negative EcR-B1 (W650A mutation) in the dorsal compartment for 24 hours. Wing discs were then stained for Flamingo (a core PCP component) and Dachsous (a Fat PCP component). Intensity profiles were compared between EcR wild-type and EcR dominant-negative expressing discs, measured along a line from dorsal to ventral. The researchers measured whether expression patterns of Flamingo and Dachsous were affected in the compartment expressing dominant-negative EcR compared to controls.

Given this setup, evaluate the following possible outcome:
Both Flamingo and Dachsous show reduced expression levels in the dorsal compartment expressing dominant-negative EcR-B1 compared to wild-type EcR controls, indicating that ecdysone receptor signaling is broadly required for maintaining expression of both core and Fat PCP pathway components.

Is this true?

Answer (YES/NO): YES